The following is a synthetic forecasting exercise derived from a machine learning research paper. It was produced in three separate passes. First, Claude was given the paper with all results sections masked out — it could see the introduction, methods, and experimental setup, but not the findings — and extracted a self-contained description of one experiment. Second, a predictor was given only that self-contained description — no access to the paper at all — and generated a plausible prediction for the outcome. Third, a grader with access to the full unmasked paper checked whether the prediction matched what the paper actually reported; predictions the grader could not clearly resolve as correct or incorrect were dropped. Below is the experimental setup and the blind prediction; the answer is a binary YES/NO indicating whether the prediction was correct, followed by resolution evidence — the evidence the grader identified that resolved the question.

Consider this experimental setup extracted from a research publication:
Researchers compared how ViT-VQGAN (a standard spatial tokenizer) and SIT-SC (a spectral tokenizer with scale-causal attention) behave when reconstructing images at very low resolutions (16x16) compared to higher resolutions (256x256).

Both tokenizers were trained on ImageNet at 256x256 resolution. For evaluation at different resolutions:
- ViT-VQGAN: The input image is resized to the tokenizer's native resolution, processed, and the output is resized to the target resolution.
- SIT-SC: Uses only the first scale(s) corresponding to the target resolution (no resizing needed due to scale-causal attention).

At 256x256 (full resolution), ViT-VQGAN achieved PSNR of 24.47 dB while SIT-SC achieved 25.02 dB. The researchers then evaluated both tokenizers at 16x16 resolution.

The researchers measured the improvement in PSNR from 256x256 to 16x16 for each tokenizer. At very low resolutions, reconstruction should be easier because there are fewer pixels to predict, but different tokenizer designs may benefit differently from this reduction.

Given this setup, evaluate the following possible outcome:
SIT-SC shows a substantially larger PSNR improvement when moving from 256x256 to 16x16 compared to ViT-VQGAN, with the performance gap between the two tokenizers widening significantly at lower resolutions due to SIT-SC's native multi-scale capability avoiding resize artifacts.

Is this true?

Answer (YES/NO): YES